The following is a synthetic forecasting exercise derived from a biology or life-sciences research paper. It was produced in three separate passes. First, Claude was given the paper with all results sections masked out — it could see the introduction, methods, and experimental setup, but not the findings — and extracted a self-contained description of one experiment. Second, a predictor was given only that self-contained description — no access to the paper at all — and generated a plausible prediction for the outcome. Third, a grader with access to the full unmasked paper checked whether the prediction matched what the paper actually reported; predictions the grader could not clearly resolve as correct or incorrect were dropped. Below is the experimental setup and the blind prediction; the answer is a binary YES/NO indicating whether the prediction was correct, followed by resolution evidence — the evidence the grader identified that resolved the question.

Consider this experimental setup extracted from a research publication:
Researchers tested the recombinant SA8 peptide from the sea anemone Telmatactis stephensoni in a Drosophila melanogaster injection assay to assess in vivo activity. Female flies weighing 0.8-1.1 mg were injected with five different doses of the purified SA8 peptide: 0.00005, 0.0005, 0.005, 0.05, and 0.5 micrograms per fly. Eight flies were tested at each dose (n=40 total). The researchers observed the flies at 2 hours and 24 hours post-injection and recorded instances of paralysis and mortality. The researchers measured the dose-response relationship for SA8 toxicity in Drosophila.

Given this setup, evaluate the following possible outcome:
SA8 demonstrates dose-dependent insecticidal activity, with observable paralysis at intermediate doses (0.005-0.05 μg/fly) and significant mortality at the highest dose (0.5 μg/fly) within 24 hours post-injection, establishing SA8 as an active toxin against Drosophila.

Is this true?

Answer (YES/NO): NO